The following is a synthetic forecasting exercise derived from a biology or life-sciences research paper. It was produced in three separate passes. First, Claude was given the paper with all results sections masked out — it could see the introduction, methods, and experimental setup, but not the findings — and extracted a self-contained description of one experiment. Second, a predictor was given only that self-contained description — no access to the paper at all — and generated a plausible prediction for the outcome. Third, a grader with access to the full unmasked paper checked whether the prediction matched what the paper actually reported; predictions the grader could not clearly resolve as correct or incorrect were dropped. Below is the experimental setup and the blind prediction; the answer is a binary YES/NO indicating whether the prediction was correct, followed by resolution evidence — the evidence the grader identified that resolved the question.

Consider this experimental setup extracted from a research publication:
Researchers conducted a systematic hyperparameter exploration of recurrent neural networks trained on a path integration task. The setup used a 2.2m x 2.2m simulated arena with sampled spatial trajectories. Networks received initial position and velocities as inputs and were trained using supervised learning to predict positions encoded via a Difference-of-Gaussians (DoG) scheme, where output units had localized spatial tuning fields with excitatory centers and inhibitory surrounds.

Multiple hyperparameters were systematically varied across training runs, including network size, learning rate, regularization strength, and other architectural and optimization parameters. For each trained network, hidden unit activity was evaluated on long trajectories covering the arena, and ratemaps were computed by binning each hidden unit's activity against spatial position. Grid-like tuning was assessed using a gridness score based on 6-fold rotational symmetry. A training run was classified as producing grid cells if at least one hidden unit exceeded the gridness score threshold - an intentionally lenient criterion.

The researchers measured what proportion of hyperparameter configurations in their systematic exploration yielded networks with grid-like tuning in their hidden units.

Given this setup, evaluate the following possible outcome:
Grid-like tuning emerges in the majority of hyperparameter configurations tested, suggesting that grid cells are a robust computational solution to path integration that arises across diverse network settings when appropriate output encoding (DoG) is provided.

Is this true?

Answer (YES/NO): NO